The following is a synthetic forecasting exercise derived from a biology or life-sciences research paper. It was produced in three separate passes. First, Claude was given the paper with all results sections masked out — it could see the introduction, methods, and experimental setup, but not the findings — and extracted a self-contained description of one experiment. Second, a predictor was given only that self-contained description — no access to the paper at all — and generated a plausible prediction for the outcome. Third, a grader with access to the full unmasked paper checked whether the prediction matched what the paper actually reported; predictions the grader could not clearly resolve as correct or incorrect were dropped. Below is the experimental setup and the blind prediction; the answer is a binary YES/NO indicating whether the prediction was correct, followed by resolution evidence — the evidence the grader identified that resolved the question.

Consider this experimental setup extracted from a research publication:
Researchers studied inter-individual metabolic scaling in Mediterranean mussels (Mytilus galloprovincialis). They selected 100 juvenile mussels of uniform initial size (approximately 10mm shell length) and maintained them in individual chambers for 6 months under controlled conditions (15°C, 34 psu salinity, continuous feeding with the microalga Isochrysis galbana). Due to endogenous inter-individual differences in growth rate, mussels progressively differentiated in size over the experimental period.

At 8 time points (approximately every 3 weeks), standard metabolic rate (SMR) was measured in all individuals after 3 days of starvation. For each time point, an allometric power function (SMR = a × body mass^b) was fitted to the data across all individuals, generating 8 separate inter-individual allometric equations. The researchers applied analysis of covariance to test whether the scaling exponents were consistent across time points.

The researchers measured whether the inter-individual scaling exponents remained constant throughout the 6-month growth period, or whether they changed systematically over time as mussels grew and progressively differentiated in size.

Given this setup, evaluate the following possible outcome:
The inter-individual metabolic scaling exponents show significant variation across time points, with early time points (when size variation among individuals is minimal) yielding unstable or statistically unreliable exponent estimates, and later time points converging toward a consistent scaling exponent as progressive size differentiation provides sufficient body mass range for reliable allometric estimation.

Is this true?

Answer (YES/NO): NO